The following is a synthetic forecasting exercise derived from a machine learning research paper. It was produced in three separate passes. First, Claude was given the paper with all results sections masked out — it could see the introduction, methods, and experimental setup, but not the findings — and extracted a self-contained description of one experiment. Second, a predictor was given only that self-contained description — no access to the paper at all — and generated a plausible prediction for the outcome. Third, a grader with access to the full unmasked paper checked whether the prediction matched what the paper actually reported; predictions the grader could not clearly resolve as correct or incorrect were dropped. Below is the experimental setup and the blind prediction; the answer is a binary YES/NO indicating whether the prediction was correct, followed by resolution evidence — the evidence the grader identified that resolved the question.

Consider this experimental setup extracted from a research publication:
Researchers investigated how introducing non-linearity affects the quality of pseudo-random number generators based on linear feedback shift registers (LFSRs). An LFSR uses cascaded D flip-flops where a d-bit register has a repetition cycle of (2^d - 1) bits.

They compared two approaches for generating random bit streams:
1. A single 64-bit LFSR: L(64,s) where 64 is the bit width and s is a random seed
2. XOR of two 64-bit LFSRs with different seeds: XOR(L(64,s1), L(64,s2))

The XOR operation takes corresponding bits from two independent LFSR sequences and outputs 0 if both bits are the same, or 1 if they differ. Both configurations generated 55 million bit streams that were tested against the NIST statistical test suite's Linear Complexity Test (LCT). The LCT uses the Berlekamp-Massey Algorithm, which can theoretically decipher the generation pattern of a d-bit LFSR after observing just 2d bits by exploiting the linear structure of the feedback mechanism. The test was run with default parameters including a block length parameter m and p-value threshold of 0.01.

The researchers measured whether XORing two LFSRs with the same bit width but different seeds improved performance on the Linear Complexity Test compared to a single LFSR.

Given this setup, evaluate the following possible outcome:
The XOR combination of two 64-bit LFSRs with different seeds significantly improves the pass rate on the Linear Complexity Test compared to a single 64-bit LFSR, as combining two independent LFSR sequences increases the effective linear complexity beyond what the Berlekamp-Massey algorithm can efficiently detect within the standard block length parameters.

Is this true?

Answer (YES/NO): NO